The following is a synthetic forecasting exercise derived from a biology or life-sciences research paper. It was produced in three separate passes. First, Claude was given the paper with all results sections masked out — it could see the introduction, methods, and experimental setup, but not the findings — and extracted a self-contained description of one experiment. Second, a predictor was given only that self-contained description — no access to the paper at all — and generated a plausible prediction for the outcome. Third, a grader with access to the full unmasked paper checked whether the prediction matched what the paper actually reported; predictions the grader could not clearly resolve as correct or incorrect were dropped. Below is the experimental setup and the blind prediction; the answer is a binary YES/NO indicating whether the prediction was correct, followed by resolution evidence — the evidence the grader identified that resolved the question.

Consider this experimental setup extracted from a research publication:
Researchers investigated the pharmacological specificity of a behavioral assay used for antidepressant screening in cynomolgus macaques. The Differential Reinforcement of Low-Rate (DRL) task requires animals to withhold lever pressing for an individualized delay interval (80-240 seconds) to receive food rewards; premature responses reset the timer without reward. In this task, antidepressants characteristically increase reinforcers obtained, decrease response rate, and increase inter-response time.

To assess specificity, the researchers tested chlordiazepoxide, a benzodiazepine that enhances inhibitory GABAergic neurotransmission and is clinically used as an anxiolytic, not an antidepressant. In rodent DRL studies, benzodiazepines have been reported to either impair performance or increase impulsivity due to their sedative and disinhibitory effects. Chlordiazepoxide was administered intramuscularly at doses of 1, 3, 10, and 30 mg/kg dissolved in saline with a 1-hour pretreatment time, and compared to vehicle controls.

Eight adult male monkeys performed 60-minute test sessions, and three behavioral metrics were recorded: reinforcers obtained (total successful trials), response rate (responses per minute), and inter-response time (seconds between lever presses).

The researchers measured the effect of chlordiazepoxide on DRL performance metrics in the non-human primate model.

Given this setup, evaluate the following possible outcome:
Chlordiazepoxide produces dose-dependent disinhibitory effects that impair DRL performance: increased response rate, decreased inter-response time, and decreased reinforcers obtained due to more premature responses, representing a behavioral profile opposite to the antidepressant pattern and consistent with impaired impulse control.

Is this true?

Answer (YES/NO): NO